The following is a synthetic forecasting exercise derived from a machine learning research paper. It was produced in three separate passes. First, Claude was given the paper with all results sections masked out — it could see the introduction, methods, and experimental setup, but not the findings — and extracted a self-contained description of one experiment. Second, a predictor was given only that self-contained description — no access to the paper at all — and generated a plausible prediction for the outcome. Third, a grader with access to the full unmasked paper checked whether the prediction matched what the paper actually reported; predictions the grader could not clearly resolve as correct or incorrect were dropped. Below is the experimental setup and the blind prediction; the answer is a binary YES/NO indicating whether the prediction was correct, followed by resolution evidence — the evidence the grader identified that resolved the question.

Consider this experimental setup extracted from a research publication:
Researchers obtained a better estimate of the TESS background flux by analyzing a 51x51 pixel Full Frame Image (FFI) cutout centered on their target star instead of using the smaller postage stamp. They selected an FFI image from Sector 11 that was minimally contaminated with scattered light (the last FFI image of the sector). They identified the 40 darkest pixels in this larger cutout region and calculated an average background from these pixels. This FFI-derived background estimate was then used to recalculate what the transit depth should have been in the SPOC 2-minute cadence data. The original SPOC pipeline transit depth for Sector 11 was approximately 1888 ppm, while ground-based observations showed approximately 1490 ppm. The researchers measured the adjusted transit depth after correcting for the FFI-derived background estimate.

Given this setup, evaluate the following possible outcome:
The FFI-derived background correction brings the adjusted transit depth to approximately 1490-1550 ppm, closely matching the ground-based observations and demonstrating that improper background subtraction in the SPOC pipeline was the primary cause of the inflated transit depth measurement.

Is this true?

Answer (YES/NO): YES